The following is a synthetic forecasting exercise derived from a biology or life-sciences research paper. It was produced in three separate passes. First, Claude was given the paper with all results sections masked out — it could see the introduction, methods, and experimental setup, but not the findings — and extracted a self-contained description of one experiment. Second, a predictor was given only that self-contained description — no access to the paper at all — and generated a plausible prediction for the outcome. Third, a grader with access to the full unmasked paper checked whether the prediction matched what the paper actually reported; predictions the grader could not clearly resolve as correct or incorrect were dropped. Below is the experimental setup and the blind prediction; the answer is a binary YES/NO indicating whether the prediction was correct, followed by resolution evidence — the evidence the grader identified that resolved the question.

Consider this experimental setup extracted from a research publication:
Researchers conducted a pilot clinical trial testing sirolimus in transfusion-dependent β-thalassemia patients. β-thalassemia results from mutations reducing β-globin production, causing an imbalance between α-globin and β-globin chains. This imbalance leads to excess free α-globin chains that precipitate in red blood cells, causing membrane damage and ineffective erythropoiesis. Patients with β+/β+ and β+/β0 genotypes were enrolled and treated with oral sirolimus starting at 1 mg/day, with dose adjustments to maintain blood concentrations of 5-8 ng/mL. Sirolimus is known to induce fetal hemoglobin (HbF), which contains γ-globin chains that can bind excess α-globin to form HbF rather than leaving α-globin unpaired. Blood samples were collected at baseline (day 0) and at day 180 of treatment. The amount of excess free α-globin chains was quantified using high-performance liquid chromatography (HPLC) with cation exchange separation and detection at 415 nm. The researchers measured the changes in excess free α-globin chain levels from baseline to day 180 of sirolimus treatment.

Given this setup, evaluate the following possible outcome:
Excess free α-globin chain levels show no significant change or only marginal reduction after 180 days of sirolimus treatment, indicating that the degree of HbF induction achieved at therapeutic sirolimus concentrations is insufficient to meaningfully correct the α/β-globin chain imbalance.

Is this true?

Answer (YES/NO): NO